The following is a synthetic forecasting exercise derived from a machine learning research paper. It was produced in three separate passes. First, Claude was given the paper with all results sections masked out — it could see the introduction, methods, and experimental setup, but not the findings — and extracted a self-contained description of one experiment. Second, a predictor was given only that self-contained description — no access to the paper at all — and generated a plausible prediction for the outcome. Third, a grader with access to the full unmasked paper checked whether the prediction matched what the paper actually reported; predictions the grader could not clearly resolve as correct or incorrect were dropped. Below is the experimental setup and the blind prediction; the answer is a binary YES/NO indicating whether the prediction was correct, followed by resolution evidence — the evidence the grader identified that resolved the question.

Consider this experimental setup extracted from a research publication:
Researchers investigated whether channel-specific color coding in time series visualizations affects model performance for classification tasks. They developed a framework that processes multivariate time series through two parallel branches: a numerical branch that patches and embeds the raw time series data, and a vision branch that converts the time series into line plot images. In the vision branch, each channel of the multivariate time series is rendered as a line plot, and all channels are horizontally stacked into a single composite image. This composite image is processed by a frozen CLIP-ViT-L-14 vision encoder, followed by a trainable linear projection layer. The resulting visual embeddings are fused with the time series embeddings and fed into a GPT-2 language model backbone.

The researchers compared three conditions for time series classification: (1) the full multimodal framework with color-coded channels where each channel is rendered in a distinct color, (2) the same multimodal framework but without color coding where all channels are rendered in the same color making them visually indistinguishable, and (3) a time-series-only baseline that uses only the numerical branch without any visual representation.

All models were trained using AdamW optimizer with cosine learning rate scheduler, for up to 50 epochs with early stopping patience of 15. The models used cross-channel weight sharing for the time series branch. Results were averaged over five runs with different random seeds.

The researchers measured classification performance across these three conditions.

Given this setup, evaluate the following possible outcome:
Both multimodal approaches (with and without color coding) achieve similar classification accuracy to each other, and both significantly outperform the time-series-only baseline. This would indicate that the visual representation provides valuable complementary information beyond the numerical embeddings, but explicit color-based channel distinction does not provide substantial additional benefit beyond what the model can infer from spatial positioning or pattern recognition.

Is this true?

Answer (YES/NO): NO